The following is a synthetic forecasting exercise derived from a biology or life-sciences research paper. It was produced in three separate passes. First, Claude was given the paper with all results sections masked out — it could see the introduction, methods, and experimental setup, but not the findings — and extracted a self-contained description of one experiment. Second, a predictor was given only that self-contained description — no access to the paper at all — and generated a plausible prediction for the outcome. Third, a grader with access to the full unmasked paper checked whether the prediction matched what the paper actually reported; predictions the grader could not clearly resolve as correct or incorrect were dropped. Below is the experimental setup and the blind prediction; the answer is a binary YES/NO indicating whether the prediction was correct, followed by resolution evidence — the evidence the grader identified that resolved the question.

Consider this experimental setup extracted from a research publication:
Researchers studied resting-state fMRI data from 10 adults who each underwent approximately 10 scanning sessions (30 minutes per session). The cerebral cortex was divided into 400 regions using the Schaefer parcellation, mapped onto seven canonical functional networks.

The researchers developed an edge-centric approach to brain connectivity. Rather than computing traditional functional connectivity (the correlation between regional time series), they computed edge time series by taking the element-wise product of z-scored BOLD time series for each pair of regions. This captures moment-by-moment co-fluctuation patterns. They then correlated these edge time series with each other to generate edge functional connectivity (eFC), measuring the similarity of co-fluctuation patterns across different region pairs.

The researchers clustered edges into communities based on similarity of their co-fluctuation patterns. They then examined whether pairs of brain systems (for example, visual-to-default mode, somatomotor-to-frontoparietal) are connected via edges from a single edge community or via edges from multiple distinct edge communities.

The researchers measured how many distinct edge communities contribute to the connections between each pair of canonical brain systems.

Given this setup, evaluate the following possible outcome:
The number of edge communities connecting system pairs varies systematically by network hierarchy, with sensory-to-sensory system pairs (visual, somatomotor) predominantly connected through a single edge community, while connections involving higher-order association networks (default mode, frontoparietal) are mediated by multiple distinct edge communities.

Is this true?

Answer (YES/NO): NO